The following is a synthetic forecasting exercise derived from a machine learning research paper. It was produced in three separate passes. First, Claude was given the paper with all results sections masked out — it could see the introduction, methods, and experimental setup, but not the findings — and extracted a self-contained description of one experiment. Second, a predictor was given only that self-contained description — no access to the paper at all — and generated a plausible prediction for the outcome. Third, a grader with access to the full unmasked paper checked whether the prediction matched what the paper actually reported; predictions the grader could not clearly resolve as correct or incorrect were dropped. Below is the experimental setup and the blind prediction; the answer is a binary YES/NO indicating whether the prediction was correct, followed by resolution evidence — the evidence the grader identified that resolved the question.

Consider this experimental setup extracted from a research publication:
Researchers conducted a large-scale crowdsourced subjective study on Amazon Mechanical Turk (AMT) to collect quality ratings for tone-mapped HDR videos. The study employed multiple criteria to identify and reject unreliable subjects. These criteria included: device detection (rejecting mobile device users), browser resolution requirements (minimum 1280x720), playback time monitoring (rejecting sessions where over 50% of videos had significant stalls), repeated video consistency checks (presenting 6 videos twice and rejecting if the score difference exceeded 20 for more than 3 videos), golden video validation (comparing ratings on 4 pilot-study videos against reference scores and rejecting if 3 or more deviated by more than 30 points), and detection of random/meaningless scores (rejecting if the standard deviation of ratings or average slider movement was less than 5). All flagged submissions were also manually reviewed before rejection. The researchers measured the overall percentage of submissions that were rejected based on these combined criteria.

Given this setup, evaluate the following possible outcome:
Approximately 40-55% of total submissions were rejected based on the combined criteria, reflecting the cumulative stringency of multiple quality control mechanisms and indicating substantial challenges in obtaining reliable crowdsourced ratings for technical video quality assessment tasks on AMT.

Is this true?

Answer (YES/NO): NO